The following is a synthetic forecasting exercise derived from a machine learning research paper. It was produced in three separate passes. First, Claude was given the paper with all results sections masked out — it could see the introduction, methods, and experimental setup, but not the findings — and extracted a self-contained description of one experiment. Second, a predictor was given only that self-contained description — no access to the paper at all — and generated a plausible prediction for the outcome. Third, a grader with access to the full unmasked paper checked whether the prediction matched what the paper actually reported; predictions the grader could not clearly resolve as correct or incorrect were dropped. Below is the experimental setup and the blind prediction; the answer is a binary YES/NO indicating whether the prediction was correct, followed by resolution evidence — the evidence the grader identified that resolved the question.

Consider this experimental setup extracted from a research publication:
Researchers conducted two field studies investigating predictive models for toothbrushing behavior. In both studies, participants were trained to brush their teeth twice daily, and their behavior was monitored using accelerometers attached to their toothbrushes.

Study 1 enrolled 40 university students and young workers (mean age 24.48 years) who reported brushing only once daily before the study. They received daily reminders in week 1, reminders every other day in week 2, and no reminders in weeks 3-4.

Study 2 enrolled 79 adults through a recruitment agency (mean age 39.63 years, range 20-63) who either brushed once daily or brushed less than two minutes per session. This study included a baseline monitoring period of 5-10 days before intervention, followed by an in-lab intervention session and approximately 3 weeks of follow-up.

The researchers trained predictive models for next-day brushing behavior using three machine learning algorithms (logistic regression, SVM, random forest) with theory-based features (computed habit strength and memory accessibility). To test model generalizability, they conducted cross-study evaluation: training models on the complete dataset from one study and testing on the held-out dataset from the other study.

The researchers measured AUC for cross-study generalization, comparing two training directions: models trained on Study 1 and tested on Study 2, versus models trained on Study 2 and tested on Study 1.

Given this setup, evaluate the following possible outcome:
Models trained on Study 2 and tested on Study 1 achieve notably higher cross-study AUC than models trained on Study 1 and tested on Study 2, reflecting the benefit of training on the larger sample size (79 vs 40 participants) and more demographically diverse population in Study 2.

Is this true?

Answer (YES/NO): NO